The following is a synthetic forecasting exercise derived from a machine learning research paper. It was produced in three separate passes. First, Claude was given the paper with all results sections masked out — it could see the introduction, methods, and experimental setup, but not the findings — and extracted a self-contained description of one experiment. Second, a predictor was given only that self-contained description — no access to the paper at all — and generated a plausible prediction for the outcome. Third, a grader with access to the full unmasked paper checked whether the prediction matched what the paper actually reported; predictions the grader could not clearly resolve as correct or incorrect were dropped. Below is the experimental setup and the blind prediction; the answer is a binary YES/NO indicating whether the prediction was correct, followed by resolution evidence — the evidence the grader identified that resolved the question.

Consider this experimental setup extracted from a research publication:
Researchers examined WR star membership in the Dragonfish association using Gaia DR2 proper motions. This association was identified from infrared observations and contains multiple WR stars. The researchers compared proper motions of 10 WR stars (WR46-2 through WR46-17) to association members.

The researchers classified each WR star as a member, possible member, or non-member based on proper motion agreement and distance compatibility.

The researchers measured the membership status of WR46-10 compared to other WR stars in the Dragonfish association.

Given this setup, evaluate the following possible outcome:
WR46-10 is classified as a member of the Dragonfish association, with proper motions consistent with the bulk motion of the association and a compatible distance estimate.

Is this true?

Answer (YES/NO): NO